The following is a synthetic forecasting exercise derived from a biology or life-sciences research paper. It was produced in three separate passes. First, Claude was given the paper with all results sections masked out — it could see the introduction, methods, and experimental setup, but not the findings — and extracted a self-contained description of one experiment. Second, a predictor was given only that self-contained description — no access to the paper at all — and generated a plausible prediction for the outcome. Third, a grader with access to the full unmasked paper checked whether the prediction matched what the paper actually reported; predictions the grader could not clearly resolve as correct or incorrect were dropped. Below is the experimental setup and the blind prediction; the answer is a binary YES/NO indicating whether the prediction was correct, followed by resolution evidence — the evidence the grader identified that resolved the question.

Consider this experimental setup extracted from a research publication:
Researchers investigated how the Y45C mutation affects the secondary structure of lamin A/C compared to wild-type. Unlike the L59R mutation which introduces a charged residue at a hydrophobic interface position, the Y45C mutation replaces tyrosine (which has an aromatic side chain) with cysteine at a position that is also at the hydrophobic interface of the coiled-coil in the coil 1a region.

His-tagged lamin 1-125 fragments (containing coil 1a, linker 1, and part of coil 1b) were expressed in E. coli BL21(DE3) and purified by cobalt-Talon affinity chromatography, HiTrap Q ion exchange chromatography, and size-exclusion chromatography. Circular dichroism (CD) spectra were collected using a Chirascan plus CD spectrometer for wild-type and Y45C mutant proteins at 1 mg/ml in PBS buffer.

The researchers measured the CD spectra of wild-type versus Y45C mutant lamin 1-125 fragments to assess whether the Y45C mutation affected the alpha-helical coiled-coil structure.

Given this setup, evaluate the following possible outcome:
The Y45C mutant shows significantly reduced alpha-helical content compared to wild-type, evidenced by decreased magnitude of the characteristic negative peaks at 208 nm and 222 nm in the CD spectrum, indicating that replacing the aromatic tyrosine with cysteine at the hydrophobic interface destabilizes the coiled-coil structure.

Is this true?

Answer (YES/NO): NO